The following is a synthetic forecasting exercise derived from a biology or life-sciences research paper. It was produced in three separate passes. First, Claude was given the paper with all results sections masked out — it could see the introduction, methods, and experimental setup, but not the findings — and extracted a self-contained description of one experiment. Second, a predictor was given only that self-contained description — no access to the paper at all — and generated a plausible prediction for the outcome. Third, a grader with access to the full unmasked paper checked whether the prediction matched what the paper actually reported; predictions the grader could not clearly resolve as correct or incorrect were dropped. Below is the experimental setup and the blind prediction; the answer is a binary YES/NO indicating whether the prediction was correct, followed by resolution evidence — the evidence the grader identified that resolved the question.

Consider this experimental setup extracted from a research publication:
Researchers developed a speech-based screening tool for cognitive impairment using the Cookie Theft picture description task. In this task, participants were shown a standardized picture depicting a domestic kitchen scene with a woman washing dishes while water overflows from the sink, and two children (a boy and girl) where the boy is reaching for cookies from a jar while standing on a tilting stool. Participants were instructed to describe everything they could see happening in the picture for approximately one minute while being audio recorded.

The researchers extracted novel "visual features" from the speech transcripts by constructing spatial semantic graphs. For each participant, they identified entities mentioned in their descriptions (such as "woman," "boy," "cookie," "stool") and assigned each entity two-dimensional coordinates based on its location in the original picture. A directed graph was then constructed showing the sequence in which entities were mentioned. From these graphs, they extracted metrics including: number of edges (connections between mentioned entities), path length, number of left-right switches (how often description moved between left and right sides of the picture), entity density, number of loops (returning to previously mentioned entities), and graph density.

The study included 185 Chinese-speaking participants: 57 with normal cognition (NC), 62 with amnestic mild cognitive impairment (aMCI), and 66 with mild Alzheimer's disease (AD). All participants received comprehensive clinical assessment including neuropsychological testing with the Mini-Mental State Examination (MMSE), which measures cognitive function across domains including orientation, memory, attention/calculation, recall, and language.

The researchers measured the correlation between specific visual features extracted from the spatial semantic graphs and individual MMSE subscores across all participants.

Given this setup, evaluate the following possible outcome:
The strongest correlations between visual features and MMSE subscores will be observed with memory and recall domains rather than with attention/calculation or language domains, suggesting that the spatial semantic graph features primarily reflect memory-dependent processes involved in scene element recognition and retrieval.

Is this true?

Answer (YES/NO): YES